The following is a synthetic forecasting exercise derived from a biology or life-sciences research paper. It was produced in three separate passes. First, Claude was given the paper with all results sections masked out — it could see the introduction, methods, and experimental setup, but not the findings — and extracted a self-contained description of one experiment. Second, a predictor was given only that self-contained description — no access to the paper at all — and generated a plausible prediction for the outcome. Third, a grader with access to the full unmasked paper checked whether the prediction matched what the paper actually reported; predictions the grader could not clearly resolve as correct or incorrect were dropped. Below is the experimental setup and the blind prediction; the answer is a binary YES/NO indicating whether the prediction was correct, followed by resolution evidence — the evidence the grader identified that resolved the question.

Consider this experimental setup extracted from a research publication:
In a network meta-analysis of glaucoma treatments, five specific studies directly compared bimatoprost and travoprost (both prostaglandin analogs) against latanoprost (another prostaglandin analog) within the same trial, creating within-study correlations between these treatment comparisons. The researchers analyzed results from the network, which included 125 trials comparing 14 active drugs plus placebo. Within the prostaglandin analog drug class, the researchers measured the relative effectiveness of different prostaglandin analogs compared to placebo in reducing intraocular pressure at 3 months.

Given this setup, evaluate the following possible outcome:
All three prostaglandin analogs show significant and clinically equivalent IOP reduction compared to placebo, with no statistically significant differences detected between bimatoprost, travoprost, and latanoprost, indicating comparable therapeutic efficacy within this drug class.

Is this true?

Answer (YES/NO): NO